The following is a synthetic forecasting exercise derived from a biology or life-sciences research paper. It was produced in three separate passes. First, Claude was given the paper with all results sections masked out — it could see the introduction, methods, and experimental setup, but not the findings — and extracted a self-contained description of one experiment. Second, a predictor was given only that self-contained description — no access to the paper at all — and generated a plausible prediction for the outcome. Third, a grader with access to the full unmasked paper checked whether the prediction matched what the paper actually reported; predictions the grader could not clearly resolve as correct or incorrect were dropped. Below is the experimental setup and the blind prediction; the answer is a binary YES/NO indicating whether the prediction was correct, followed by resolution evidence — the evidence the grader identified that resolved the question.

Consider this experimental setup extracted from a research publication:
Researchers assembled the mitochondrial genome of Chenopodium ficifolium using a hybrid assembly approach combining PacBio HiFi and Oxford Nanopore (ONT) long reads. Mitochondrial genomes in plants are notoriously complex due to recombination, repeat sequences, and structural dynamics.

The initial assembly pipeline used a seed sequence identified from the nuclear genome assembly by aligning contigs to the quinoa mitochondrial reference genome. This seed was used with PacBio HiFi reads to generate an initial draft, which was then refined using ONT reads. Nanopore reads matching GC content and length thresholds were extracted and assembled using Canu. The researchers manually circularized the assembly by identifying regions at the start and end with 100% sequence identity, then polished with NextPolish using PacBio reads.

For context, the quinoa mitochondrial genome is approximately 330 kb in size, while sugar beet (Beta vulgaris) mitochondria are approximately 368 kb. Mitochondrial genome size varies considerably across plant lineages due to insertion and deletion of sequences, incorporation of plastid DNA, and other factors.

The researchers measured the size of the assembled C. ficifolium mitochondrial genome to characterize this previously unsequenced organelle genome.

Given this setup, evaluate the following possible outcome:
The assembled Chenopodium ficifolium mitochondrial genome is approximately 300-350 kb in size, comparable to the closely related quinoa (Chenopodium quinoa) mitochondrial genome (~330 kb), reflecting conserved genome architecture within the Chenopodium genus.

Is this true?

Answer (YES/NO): YES